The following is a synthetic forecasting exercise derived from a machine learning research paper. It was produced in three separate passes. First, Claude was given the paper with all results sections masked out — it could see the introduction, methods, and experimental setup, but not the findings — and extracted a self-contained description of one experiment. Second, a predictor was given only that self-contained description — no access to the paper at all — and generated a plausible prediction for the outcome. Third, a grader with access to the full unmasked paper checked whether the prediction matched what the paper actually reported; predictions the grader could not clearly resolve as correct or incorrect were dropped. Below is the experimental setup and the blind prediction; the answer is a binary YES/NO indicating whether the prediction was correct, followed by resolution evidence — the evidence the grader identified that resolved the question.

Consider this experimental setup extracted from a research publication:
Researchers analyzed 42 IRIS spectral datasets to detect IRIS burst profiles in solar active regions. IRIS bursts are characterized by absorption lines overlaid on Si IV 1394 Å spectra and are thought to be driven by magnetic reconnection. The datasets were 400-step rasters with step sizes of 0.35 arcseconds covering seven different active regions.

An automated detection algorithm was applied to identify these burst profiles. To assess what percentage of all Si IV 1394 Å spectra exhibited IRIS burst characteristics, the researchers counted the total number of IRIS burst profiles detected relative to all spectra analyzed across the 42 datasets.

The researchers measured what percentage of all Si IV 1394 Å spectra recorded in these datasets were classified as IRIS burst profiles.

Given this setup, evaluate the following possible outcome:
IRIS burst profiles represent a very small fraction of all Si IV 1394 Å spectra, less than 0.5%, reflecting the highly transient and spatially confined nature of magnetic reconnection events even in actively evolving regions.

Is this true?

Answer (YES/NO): YES